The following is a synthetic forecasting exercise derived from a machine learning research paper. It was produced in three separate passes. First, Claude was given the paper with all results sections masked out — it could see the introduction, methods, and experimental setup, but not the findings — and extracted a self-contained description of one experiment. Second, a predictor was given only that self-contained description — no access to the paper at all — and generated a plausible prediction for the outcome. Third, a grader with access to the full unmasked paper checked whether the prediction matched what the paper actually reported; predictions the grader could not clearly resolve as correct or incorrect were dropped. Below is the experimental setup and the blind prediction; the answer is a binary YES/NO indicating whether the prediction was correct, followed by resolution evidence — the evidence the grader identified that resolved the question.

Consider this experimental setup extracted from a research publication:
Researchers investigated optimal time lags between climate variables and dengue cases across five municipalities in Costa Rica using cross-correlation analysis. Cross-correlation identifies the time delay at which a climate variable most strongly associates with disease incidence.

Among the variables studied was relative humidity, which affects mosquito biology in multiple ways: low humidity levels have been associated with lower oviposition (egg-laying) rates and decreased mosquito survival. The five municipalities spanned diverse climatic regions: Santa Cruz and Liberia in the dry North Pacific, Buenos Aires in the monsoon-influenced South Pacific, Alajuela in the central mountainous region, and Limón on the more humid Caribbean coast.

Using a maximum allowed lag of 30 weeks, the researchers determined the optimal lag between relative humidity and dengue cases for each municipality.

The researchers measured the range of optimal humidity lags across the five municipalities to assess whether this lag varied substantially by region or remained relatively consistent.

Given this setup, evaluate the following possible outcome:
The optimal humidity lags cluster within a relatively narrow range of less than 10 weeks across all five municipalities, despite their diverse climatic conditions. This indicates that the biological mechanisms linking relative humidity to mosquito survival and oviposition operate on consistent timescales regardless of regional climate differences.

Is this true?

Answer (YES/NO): YES